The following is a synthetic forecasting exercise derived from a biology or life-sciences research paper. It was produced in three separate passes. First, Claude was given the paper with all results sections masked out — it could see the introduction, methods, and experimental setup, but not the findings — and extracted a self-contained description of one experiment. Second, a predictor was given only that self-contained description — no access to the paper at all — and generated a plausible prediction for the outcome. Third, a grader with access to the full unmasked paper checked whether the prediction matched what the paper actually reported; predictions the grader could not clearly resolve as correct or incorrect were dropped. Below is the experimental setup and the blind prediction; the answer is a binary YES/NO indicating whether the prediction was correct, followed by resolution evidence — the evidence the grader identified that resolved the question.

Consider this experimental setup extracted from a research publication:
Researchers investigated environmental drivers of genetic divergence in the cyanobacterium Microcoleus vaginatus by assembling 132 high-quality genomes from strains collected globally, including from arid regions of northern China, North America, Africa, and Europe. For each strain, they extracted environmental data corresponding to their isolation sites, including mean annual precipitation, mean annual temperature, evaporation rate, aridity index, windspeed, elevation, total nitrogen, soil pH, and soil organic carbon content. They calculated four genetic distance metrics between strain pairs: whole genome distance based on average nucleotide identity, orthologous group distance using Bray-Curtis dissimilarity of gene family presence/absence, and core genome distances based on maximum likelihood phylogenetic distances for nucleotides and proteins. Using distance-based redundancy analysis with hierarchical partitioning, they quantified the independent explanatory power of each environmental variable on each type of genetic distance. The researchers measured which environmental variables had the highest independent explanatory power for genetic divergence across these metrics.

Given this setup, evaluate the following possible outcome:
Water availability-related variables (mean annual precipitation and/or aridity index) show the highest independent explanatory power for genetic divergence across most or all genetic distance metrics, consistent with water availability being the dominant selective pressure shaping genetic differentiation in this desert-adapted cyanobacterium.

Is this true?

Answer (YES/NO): NO